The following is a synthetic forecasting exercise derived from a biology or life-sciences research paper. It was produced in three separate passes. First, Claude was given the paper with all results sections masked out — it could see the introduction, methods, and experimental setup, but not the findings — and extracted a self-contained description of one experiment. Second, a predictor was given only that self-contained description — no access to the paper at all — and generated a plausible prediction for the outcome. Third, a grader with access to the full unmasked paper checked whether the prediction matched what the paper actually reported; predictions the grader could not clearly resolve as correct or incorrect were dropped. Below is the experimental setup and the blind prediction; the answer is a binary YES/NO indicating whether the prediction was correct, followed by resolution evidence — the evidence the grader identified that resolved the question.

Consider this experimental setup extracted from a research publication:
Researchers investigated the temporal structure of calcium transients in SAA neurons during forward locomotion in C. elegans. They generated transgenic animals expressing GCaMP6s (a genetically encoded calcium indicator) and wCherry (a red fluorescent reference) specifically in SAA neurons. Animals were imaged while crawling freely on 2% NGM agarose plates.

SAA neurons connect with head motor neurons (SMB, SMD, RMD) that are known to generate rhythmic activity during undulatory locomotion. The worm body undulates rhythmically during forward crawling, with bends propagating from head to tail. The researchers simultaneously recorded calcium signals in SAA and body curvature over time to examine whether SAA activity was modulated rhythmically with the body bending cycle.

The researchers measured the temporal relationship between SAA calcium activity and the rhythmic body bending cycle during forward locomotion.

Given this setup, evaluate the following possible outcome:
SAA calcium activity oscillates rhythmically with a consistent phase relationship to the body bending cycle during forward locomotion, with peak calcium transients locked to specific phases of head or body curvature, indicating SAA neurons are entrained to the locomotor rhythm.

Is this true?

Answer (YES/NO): YES